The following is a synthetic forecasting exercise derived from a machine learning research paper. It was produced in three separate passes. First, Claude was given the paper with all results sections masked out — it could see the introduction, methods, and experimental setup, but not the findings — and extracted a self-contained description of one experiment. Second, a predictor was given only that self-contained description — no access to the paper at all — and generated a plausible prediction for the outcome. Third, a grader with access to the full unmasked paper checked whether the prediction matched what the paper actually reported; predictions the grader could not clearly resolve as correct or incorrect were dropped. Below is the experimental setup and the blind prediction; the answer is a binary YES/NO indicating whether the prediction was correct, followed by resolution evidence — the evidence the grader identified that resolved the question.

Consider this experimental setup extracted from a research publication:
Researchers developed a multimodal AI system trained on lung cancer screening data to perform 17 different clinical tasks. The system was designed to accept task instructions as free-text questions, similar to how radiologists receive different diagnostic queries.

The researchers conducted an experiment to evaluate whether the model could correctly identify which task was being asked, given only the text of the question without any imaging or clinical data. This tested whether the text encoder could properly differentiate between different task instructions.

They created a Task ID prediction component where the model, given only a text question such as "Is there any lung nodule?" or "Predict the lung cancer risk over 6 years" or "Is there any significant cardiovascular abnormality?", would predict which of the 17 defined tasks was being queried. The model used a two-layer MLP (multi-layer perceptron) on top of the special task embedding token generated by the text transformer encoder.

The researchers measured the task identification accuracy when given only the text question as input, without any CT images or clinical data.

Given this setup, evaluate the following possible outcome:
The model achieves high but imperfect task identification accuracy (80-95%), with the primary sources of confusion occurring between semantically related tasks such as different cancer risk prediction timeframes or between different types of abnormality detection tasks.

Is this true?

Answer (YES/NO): NO